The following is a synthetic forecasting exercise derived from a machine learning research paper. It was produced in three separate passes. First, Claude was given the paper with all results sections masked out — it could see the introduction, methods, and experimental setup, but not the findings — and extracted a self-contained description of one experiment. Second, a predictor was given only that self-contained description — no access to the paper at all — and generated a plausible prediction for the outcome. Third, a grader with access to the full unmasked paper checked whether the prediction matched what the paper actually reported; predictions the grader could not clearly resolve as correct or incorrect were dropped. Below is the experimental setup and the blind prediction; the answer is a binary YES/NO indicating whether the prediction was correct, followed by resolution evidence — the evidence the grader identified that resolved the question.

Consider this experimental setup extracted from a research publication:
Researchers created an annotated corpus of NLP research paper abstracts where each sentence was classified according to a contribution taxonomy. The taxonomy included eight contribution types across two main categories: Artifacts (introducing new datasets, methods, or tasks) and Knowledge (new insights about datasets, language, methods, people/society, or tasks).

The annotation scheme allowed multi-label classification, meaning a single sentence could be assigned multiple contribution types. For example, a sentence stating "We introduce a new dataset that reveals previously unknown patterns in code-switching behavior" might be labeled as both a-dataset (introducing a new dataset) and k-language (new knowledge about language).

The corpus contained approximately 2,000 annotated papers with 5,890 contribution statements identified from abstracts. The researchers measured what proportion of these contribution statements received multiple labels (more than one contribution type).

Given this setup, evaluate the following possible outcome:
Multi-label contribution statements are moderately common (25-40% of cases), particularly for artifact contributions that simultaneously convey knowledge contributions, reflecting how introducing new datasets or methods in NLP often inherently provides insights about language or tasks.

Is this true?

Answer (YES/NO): NO